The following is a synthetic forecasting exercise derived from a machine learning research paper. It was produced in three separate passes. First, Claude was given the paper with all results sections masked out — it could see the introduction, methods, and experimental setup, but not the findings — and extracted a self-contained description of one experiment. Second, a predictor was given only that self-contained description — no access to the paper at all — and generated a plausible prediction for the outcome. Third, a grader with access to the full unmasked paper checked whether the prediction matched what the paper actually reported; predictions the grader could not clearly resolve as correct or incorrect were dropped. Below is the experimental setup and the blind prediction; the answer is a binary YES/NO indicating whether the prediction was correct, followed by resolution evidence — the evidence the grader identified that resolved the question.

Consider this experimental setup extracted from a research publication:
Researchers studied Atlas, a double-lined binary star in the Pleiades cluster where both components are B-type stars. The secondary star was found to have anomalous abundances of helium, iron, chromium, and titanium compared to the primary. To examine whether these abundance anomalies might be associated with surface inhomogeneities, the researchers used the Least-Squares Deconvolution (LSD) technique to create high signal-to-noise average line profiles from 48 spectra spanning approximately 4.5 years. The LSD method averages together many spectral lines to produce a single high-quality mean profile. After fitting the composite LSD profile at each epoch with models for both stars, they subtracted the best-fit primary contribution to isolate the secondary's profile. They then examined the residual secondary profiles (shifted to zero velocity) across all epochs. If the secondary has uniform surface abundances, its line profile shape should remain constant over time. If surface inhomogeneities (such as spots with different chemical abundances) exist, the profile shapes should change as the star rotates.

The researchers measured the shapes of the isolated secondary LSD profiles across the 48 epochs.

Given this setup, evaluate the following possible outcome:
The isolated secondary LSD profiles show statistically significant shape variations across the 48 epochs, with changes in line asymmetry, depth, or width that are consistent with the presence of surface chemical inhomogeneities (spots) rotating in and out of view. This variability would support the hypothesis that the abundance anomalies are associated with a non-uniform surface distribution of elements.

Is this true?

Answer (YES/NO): YES